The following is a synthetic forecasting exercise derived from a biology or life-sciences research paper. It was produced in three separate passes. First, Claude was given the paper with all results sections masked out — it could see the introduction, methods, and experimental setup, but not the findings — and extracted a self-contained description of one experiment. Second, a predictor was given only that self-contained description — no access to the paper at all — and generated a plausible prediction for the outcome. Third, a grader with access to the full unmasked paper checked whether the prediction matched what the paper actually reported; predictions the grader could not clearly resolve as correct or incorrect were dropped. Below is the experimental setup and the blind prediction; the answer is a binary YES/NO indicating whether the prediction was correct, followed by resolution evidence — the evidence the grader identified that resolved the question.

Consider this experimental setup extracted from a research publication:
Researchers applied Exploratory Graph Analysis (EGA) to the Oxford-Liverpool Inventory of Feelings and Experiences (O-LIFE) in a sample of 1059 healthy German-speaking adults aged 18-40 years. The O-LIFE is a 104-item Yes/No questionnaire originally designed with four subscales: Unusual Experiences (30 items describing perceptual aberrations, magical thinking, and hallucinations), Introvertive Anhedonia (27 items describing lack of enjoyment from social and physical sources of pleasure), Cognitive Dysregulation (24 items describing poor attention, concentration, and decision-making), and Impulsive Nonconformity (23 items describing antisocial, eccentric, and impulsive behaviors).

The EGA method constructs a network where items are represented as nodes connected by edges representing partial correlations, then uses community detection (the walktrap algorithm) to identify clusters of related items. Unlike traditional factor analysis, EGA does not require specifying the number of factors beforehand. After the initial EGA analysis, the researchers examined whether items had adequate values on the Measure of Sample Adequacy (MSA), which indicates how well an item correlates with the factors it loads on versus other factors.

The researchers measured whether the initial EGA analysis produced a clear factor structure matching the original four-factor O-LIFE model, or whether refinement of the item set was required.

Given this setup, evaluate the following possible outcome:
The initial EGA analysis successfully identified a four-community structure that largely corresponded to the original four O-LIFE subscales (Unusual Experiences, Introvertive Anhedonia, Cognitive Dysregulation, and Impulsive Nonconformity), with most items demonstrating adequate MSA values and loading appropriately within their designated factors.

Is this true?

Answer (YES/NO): NO